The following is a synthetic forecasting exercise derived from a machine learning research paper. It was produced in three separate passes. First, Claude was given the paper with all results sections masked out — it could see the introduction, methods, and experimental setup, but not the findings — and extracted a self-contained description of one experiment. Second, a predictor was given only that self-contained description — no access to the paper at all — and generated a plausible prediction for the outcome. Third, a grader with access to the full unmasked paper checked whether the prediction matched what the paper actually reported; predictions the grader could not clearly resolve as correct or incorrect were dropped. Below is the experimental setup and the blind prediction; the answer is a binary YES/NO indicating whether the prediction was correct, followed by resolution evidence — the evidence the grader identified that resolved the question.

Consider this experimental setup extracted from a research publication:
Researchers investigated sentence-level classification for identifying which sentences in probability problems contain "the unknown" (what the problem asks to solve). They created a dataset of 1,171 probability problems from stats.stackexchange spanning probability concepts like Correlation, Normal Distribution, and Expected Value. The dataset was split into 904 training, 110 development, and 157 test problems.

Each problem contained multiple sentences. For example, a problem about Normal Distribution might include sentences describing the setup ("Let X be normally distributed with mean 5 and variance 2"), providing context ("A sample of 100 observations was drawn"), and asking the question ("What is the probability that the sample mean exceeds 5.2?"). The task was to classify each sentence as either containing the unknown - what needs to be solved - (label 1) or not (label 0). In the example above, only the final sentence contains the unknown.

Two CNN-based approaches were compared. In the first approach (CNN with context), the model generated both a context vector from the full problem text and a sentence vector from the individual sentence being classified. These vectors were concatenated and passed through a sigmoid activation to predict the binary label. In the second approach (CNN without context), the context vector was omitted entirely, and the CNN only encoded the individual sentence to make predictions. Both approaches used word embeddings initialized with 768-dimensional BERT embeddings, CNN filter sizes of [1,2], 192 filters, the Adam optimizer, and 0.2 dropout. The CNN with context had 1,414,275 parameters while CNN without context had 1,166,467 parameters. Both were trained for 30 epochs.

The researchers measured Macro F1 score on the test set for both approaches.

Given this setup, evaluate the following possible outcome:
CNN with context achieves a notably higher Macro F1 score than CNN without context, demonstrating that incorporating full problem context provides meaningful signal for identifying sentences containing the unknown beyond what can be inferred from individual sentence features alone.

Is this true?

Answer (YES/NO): YES